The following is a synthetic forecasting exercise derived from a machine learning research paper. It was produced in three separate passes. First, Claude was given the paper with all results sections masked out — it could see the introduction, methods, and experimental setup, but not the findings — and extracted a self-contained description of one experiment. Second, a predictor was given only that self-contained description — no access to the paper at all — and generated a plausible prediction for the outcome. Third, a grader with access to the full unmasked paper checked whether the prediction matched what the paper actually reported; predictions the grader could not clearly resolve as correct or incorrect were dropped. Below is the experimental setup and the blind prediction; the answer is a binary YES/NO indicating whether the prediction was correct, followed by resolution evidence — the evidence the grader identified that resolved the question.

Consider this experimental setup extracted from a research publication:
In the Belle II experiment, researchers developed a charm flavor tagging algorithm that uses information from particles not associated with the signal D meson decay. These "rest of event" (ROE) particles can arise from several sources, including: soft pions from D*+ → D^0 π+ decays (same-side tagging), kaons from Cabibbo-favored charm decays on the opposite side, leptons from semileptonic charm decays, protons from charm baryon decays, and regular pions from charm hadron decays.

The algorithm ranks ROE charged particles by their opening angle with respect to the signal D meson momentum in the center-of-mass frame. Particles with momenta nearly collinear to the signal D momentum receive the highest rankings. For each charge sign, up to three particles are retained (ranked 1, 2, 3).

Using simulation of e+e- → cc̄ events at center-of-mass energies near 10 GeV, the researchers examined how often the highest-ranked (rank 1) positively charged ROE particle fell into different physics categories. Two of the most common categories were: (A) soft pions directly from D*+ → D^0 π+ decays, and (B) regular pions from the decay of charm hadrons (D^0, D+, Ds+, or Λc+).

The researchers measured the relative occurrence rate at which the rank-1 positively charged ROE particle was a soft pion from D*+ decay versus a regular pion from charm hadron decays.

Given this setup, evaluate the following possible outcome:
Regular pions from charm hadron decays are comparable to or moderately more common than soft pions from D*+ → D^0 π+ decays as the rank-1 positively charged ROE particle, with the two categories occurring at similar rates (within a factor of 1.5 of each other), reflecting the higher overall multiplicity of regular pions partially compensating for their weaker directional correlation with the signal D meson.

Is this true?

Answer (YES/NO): YES